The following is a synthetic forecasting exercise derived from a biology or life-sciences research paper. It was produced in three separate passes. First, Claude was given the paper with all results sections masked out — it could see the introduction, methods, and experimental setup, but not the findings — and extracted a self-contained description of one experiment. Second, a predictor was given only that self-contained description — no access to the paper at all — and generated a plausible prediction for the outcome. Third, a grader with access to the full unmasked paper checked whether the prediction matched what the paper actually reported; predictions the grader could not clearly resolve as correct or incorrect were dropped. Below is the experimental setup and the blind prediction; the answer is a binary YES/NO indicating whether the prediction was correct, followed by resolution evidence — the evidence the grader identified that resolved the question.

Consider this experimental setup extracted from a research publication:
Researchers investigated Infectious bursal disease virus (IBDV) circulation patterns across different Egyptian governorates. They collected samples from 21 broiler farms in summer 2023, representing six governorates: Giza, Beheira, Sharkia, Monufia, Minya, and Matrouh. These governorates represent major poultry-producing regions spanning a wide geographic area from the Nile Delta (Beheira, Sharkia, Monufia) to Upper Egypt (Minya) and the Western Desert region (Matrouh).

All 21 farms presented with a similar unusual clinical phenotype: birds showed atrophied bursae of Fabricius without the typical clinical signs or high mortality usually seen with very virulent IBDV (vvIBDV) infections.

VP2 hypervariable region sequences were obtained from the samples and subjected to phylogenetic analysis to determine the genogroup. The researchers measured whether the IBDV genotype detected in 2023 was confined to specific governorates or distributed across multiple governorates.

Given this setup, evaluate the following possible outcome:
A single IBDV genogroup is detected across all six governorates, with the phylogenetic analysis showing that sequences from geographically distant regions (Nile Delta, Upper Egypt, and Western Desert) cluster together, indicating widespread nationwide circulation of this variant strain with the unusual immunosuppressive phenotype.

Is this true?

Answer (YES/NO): YES